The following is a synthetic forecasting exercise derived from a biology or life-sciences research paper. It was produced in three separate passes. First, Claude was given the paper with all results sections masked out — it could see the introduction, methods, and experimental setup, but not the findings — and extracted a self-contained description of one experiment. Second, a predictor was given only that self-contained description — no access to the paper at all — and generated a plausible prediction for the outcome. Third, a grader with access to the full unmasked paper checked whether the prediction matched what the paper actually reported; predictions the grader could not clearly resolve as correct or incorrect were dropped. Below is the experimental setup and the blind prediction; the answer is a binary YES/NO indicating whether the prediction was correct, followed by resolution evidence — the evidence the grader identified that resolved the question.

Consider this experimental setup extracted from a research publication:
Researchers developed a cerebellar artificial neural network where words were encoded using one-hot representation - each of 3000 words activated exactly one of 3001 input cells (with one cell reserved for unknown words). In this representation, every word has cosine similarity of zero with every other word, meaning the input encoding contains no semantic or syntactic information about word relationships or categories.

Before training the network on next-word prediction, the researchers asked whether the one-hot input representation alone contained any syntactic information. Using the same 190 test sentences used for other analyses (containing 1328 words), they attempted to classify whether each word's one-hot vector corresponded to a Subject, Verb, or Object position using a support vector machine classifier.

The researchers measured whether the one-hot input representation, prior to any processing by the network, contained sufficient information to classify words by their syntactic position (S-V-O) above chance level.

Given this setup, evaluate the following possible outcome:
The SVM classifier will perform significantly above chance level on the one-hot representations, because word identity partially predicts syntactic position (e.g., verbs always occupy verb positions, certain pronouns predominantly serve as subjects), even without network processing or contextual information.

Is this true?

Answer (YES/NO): NO